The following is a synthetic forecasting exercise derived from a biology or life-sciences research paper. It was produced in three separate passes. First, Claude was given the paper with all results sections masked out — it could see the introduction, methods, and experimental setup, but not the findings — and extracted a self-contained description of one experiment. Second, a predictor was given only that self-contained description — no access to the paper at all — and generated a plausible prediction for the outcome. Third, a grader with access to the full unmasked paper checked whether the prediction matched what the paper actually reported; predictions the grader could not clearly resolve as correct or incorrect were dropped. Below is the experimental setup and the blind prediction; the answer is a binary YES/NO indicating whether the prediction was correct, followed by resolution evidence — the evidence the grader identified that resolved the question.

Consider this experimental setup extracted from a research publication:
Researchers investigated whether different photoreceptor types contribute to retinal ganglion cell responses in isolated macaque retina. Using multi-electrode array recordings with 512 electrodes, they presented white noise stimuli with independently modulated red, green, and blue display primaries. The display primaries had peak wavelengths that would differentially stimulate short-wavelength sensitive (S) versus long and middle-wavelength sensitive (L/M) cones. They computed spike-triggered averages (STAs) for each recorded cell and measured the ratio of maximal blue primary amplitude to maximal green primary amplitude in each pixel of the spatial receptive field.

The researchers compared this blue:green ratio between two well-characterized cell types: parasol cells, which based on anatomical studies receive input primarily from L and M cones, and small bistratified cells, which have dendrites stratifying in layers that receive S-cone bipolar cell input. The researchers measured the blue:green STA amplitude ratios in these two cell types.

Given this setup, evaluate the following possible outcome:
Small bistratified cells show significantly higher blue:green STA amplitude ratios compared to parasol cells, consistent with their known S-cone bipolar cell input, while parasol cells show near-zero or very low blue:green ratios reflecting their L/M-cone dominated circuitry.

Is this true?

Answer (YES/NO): NO